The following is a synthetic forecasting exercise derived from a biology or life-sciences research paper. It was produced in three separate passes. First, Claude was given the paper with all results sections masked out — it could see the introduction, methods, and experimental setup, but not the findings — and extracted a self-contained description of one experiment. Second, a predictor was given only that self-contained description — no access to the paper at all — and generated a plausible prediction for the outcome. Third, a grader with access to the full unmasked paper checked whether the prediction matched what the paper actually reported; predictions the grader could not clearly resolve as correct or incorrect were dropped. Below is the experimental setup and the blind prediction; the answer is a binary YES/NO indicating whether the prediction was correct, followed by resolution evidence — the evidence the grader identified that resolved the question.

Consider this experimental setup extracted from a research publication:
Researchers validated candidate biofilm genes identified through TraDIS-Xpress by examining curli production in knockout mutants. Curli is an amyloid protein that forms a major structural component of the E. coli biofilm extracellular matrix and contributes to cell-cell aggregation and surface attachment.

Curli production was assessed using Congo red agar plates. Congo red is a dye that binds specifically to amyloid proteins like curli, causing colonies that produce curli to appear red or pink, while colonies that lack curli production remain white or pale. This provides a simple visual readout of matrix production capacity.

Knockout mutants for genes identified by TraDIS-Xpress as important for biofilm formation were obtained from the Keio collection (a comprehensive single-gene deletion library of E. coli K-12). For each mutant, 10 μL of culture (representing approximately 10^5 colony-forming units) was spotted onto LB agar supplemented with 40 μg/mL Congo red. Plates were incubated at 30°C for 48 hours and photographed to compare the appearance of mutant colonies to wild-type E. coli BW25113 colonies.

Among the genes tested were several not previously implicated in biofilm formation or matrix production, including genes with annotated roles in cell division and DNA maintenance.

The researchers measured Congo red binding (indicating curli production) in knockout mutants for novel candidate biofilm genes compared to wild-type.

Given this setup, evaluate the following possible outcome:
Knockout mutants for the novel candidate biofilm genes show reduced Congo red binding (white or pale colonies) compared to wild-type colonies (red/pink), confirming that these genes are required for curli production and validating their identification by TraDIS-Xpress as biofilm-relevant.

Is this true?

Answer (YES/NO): NO